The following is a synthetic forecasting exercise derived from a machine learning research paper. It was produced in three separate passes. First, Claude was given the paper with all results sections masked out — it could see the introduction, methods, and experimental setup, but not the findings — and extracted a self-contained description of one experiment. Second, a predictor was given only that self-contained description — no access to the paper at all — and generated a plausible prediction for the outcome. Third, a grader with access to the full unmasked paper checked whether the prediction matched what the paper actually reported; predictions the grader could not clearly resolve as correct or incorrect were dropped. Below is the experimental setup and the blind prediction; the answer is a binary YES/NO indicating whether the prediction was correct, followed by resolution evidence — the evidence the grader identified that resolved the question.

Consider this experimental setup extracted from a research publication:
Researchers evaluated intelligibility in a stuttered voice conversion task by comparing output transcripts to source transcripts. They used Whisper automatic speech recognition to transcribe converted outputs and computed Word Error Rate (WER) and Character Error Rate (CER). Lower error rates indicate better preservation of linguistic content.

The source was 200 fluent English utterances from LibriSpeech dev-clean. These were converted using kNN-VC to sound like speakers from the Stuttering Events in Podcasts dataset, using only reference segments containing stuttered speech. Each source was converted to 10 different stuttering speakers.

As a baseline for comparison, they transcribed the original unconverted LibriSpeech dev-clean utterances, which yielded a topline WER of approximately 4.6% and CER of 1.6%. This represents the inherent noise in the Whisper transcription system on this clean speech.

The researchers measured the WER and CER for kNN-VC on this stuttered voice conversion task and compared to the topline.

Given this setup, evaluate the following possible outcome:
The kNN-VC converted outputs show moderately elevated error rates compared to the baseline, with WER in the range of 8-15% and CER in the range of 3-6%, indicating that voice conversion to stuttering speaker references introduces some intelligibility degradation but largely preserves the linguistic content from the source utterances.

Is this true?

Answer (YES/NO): NO